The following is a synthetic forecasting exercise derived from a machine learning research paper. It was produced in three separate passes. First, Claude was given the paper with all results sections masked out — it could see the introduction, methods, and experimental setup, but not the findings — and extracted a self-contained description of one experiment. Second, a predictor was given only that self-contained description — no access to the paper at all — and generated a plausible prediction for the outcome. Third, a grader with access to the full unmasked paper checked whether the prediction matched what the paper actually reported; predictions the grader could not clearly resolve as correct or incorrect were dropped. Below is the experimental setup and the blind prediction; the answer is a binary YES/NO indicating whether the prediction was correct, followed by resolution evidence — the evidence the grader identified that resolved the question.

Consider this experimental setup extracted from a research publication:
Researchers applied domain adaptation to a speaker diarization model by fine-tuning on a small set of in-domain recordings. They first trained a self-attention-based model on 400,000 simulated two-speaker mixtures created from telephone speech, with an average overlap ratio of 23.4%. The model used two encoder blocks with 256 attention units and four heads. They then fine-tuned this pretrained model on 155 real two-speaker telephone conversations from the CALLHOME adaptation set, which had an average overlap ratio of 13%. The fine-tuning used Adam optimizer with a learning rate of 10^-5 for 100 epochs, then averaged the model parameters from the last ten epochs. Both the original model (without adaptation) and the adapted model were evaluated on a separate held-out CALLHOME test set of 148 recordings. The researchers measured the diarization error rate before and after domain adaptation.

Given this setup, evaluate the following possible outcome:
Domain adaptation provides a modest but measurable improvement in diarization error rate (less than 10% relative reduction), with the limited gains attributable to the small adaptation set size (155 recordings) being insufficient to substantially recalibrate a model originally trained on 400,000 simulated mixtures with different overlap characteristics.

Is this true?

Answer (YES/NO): NO